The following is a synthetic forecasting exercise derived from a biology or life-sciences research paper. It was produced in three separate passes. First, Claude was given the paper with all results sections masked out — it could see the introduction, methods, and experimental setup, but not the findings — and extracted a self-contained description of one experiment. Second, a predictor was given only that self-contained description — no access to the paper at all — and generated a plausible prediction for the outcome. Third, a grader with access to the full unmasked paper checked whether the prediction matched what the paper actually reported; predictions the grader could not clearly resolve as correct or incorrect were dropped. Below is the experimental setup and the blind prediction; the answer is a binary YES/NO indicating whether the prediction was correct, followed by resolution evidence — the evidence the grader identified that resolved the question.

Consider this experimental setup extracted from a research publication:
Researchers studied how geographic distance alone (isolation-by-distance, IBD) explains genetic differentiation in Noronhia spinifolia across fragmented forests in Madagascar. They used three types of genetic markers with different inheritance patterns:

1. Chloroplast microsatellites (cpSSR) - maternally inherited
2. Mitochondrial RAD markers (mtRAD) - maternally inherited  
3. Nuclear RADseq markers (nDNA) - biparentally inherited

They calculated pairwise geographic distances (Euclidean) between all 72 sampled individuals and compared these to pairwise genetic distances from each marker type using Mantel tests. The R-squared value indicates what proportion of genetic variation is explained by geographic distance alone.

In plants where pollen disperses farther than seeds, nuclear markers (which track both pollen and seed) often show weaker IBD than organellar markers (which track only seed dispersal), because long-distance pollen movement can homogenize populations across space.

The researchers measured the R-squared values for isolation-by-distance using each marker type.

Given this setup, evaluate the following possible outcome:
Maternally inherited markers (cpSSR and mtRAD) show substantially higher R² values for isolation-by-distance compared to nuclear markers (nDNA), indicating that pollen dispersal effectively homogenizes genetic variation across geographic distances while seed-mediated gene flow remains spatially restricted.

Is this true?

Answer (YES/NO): NO